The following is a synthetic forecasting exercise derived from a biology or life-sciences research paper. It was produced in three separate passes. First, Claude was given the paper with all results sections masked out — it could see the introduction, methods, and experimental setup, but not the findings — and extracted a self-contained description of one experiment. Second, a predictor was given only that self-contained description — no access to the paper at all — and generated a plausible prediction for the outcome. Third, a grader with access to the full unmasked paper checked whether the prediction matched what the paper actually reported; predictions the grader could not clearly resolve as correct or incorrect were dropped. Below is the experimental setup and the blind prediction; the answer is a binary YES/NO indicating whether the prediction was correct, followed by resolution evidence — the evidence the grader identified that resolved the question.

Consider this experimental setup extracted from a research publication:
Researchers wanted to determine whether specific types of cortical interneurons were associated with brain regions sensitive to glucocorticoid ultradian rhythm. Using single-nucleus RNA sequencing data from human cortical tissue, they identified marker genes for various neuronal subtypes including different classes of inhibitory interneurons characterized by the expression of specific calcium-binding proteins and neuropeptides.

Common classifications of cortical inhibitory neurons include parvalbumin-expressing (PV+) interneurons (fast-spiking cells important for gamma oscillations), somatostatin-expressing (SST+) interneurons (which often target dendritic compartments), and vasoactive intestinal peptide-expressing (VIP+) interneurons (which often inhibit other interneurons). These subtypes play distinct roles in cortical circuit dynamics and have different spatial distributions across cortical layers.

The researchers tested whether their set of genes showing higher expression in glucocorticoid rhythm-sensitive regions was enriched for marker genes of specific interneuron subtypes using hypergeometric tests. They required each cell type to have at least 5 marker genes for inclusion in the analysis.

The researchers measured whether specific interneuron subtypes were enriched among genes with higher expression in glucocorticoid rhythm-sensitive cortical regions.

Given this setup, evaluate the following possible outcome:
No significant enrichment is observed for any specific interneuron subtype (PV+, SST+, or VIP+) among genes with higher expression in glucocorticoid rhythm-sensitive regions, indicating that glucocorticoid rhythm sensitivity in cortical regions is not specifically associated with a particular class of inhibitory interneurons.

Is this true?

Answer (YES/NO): NO